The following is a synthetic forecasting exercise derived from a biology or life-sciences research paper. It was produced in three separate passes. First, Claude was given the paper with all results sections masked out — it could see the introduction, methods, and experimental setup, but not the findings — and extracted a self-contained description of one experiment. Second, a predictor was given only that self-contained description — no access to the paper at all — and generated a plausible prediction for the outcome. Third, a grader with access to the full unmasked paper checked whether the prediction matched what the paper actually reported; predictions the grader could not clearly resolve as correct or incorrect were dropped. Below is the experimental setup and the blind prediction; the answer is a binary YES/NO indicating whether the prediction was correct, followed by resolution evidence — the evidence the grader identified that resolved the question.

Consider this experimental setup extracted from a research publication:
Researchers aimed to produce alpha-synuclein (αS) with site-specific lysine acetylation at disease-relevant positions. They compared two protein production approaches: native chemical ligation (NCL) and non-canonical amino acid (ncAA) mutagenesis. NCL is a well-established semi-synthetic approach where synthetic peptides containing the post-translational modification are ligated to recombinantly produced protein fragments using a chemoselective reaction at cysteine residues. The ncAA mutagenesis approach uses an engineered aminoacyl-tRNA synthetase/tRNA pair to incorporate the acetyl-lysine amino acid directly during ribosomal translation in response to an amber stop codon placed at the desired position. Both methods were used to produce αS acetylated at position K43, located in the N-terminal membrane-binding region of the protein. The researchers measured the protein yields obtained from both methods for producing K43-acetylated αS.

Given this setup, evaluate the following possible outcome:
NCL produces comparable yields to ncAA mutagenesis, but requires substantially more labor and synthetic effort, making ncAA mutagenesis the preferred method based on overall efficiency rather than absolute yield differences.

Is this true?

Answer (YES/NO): YES